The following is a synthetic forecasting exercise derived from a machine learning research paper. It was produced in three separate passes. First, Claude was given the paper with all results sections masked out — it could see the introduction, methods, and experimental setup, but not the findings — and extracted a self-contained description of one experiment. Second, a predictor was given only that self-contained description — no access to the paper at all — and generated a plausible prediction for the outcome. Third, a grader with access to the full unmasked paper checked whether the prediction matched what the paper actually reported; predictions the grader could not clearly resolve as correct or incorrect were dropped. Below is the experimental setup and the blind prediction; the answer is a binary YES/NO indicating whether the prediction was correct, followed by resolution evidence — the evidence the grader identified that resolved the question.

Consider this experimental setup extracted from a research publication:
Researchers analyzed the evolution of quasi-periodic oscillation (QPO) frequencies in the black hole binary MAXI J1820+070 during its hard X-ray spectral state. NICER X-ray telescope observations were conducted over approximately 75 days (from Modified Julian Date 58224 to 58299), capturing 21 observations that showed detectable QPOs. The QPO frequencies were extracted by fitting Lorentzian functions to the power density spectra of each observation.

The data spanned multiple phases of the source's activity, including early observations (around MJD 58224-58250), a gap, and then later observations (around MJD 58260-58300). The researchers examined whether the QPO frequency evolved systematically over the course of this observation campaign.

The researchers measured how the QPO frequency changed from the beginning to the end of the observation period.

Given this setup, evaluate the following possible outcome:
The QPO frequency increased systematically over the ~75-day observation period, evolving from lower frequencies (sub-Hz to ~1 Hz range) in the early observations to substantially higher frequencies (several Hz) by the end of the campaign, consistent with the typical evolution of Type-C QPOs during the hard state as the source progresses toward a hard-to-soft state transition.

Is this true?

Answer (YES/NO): NO